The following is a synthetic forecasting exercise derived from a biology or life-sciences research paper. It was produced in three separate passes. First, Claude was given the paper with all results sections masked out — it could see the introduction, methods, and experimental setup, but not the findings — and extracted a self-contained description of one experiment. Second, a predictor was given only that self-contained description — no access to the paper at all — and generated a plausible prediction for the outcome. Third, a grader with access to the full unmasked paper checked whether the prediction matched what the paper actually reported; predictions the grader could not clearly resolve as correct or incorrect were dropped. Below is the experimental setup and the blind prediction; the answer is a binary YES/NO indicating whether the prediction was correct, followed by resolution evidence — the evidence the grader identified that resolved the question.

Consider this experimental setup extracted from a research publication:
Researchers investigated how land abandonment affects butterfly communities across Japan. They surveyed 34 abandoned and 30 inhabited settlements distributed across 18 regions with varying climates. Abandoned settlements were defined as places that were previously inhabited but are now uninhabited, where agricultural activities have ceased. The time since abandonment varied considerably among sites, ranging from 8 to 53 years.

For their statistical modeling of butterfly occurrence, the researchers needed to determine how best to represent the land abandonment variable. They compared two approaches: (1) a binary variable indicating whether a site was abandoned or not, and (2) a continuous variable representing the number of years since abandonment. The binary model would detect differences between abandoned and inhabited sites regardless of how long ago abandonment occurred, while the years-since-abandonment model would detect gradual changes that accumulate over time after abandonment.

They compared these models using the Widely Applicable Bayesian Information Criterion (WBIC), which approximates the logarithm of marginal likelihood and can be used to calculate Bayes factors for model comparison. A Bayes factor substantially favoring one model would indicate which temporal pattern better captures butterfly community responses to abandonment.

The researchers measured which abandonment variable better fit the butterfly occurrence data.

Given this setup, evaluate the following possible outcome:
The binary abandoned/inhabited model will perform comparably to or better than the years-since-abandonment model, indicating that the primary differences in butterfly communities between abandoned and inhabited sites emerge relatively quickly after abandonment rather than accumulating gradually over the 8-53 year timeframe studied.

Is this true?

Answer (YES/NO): YES